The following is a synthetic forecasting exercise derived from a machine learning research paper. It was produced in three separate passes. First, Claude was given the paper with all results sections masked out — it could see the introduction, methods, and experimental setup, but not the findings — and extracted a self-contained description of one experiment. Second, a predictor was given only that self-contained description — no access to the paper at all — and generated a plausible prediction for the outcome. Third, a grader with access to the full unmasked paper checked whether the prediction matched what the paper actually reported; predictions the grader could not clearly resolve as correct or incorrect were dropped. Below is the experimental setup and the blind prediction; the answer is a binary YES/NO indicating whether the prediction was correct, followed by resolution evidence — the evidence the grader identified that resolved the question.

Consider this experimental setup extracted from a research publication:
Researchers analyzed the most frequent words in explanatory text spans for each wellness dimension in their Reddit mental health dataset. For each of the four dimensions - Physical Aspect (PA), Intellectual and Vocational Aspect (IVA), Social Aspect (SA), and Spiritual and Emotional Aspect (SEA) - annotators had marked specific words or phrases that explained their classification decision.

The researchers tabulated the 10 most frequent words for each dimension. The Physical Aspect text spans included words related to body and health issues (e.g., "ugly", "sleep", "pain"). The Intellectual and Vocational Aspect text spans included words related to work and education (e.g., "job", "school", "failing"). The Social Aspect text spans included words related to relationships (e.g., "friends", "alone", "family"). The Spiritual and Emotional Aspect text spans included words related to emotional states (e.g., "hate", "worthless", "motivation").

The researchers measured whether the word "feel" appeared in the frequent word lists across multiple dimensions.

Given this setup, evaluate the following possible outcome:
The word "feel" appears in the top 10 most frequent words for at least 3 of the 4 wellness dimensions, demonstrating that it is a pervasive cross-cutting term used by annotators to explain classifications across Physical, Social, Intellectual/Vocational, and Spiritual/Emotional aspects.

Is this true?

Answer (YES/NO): NO